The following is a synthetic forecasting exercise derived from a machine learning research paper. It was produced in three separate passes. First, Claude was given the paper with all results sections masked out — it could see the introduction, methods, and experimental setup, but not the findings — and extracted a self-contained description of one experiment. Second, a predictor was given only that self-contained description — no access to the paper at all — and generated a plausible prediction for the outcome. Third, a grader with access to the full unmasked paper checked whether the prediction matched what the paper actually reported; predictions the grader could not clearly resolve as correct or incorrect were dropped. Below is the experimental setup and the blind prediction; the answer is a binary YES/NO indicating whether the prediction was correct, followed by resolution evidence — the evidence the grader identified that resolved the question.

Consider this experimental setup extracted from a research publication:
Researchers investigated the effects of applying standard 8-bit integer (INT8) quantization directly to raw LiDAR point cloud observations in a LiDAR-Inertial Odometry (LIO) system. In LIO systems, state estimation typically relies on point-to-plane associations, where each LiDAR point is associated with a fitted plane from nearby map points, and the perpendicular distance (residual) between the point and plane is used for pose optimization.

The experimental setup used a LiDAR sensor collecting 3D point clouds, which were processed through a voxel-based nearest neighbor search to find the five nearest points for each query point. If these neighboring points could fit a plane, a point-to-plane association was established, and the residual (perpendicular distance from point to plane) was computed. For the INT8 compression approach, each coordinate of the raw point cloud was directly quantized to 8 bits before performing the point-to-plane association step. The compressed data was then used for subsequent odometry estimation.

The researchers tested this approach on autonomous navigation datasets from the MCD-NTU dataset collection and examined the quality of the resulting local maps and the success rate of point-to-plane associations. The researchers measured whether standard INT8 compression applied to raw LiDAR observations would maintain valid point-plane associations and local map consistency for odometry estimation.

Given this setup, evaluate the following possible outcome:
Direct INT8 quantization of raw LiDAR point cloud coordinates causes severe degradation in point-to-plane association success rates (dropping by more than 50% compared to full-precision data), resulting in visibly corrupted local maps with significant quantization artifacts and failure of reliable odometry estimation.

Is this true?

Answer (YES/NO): YES